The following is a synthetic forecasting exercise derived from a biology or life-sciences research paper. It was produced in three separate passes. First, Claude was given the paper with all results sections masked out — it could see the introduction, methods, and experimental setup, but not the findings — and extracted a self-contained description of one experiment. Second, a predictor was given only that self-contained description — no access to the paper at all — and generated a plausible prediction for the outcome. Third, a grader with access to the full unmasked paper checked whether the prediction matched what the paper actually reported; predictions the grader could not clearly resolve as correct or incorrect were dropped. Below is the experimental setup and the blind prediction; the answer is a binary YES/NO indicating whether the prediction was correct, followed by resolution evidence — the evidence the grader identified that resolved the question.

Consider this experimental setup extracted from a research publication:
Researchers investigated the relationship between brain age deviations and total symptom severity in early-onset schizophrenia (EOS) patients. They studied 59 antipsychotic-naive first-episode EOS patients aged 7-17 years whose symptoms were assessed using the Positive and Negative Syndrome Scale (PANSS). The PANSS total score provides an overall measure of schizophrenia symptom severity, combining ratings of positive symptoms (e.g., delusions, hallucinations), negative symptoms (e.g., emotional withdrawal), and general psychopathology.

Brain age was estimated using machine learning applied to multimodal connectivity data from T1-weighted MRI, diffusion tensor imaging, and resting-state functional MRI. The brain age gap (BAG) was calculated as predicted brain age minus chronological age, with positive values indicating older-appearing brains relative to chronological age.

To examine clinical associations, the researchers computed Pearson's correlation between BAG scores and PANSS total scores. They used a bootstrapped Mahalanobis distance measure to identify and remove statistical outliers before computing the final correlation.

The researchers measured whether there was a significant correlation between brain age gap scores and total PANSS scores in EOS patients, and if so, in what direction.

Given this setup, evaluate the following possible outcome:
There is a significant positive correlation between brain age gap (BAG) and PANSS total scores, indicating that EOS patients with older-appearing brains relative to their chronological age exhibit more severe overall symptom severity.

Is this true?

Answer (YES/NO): YES